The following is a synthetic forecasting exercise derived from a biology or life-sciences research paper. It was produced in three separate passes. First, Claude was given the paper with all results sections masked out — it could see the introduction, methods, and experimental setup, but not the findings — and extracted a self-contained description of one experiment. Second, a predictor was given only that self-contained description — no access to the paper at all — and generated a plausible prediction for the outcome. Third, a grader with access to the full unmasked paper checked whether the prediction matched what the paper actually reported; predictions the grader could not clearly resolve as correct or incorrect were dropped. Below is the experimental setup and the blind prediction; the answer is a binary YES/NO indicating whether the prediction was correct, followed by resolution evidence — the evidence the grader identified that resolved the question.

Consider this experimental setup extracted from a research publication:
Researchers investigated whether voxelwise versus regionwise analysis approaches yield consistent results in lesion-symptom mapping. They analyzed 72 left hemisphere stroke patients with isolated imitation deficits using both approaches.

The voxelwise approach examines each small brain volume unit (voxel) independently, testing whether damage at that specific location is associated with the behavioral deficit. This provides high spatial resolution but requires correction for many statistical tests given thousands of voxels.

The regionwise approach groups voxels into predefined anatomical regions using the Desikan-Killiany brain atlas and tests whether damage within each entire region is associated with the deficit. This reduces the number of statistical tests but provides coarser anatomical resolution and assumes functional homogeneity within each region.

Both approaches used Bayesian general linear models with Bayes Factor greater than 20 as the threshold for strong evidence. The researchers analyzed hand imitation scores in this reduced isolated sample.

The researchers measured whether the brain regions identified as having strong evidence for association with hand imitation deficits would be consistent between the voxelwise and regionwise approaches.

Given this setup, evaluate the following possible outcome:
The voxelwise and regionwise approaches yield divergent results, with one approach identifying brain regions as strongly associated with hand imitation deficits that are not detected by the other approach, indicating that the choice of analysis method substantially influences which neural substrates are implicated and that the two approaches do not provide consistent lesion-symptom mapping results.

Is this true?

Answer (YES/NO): NO